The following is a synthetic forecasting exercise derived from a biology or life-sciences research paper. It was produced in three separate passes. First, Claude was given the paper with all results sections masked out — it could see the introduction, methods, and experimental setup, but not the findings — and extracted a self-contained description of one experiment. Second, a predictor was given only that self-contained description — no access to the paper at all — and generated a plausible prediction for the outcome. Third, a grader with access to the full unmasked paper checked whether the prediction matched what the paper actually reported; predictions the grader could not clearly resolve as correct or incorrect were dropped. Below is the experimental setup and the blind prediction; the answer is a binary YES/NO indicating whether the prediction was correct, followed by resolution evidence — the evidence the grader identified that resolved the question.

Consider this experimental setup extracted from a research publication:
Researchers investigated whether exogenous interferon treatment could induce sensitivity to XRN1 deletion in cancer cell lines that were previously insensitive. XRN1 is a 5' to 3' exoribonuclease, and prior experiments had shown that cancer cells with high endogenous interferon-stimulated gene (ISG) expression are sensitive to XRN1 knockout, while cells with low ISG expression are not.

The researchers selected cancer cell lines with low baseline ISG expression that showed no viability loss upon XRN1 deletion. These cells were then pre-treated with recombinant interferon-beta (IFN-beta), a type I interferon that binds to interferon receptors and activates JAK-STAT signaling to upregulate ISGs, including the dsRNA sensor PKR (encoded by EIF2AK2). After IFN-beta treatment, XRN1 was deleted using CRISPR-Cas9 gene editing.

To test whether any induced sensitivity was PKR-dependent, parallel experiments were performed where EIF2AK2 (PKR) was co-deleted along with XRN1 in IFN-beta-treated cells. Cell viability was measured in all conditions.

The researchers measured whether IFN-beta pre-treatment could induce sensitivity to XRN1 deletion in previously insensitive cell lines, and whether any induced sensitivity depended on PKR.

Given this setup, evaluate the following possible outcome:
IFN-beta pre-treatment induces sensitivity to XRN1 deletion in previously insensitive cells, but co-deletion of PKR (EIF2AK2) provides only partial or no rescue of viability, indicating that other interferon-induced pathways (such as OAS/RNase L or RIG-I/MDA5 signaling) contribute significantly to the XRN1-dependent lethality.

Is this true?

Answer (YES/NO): NO